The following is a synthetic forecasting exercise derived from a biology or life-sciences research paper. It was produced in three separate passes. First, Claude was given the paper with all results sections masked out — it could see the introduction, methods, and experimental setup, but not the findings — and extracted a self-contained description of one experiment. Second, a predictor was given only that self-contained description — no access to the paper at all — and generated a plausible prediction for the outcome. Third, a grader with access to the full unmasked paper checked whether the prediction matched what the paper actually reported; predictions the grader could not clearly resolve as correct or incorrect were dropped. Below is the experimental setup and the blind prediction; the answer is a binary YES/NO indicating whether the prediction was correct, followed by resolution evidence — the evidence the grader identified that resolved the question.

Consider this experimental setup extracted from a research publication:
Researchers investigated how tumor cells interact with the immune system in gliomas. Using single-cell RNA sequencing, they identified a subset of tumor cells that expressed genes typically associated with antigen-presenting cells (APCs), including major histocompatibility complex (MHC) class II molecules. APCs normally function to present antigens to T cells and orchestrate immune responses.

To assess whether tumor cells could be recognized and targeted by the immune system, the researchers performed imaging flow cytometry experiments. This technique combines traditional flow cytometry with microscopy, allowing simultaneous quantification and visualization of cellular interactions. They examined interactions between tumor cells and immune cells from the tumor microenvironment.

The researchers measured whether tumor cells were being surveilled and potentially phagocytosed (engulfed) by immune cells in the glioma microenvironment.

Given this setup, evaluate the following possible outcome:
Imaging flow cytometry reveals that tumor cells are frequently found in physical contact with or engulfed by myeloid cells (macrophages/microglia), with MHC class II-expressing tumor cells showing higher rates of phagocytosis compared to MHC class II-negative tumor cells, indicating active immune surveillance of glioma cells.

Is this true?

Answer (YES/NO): NO